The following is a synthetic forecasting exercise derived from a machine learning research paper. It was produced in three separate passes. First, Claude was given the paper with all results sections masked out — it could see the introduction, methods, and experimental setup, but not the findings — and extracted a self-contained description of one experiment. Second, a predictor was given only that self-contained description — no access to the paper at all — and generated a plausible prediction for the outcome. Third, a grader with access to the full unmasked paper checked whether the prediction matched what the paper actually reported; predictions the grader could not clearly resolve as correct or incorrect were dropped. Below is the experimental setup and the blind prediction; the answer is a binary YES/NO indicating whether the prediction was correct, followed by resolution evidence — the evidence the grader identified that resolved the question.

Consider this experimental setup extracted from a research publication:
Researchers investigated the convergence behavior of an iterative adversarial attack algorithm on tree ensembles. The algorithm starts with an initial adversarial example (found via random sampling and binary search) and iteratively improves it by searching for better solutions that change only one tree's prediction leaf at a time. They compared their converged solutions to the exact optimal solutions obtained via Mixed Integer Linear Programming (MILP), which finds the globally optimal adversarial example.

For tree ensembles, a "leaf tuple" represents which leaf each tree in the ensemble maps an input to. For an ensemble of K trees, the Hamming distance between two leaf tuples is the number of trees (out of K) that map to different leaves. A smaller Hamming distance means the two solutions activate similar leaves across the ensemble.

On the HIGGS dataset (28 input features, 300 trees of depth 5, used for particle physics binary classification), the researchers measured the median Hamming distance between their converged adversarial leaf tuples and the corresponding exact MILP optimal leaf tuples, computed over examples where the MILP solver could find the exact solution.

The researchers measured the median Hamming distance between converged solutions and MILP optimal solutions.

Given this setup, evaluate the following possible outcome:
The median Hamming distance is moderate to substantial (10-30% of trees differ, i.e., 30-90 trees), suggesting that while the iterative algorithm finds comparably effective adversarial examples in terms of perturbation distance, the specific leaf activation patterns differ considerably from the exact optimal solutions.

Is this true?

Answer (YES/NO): NO